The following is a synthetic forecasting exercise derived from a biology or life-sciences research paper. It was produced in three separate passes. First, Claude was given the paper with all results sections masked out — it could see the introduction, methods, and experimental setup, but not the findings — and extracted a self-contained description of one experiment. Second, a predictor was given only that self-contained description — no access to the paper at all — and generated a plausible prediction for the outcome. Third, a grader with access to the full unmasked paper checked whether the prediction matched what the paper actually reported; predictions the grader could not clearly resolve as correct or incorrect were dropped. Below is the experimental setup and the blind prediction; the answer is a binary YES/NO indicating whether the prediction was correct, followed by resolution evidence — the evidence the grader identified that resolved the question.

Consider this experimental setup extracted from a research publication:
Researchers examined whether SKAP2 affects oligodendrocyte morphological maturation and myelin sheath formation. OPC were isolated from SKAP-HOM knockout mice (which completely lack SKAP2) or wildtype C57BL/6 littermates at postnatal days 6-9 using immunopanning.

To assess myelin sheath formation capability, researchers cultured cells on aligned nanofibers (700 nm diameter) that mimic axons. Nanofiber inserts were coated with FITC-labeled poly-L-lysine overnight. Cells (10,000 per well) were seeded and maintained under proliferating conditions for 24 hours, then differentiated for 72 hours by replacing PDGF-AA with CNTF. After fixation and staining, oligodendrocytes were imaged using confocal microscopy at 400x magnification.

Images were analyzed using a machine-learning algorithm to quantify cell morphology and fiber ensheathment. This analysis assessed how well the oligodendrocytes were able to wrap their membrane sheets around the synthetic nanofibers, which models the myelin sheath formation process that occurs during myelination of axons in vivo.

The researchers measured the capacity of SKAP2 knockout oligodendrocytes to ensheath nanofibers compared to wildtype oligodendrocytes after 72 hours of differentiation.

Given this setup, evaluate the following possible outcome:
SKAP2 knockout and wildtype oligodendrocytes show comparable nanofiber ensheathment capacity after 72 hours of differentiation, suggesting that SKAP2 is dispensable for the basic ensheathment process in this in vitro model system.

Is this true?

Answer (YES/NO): NO